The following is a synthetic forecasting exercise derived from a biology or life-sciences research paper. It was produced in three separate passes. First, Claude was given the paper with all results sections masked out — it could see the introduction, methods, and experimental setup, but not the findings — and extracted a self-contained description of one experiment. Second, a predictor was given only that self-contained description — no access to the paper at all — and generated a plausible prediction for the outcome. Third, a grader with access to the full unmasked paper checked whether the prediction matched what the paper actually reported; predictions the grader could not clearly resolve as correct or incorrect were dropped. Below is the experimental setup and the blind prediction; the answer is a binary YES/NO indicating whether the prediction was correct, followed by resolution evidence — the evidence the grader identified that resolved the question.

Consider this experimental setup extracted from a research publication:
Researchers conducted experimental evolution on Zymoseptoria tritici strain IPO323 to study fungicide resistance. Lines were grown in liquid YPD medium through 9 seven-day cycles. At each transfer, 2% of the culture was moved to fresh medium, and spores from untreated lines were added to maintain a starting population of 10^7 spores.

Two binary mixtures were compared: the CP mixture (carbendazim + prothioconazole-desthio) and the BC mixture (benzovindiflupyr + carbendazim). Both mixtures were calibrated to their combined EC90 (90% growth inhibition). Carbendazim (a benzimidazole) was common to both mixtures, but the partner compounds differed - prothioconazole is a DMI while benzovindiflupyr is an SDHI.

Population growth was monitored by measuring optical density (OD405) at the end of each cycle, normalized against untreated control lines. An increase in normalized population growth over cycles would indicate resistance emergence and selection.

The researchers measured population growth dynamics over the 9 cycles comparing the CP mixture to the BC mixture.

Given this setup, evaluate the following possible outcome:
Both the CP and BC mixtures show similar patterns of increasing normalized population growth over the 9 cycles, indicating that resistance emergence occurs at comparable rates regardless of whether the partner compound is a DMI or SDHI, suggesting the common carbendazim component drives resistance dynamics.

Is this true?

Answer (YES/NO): NO